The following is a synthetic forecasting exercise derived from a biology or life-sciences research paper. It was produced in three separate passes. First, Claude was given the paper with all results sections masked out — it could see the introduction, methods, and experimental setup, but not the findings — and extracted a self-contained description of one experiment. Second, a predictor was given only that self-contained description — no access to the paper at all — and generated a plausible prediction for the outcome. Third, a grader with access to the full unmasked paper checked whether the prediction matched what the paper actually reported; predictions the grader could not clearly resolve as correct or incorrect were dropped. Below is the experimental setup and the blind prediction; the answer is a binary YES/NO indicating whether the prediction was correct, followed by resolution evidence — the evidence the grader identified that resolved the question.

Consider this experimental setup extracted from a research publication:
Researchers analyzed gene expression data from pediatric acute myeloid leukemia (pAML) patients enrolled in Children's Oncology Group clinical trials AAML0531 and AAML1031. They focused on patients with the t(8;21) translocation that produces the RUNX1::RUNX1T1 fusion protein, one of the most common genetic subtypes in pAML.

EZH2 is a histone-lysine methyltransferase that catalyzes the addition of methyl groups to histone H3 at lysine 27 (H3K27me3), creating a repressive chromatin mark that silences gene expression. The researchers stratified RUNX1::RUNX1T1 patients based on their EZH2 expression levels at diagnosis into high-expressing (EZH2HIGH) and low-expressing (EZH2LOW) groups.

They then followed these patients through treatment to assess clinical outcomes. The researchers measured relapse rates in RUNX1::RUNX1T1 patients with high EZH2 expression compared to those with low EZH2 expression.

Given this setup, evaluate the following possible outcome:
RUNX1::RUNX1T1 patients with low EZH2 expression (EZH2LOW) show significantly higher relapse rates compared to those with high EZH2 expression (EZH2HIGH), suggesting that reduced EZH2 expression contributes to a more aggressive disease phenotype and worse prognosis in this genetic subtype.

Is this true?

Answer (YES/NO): NO